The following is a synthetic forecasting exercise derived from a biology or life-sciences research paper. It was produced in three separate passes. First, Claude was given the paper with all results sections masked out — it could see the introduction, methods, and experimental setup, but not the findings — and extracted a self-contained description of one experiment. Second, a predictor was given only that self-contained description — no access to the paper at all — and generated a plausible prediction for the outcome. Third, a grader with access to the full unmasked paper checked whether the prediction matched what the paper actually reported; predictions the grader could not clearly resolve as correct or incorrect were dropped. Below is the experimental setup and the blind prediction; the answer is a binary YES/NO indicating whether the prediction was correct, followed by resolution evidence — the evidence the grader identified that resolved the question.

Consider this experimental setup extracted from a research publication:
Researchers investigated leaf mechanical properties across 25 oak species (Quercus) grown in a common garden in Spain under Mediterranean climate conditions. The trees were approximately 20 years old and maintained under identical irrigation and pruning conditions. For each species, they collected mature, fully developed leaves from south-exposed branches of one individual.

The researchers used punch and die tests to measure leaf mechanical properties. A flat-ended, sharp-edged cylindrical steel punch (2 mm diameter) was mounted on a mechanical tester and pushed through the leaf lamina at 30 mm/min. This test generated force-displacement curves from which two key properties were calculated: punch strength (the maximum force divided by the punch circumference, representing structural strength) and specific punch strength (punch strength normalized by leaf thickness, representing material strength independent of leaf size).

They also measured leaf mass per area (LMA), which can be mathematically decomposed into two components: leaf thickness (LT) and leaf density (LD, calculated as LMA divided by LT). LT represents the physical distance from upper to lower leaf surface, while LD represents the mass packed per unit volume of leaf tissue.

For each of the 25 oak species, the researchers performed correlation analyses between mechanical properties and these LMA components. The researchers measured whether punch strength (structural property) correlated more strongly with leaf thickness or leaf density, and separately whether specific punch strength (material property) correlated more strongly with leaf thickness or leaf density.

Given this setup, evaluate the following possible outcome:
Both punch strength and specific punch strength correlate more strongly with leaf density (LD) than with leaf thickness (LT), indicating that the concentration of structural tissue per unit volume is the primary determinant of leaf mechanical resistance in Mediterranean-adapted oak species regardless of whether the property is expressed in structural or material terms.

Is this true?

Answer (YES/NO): NO